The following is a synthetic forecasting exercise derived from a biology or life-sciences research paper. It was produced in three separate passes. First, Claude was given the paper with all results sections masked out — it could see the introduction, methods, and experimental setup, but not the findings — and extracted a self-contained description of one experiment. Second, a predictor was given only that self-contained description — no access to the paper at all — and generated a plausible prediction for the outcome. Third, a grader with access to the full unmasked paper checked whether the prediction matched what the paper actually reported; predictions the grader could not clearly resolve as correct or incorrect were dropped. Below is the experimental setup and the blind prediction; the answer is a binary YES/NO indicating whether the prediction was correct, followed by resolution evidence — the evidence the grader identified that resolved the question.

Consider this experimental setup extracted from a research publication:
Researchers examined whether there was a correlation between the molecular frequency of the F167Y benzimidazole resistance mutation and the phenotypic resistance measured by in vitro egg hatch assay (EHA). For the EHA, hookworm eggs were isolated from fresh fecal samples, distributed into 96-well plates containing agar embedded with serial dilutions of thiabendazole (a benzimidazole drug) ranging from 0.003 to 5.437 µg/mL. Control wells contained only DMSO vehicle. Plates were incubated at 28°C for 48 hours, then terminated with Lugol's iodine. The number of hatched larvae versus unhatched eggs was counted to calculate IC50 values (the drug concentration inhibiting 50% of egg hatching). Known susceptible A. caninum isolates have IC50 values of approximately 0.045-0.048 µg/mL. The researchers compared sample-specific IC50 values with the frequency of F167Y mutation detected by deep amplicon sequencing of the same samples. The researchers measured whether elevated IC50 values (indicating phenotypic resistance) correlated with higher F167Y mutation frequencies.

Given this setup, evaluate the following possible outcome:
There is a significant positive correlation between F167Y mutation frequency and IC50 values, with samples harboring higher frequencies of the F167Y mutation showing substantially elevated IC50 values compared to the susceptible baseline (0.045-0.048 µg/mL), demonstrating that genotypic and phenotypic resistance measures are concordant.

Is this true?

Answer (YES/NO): YES